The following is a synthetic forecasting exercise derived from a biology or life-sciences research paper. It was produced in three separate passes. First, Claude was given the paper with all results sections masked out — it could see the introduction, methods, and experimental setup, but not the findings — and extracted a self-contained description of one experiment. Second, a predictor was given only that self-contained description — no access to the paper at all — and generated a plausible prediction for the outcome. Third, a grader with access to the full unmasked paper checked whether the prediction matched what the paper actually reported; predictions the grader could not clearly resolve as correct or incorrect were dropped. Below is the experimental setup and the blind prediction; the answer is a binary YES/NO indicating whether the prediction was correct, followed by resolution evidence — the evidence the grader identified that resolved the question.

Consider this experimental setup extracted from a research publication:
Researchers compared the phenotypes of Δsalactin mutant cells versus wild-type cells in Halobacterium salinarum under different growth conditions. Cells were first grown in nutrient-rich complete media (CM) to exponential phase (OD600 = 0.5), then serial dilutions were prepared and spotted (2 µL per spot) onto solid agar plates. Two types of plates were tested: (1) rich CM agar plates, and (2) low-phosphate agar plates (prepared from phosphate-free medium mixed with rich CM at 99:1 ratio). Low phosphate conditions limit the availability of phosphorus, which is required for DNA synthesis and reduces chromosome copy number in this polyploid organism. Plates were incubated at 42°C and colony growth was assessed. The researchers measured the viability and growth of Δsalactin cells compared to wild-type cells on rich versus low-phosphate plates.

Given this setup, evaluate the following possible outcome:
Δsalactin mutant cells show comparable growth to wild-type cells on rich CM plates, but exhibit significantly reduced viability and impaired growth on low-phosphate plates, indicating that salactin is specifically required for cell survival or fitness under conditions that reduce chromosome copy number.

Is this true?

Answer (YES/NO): YES